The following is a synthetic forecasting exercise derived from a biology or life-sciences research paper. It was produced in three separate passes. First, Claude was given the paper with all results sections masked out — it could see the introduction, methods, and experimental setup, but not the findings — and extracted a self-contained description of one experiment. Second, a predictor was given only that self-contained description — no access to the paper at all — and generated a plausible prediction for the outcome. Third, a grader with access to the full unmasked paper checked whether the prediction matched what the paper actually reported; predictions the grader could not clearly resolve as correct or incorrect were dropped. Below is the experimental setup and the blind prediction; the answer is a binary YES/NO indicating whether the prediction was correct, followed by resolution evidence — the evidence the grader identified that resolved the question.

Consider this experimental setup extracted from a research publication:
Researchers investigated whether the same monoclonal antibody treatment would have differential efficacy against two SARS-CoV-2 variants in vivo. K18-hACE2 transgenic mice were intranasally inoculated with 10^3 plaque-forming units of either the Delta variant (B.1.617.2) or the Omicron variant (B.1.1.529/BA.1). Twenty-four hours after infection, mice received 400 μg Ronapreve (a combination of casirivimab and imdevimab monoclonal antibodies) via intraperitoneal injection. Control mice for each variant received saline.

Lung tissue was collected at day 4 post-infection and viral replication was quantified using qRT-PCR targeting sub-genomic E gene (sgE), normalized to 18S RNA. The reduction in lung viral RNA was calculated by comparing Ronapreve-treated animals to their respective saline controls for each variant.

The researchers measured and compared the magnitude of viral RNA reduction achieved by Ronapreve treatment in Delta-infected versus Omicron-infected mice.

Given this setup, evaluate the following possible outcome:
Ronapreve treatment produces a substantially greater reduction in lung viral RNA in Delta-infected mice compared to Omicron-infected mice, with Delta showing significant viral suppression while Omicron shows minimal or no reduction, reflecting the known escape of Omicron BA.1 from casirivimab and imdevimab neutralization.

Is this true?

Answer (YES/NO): YES